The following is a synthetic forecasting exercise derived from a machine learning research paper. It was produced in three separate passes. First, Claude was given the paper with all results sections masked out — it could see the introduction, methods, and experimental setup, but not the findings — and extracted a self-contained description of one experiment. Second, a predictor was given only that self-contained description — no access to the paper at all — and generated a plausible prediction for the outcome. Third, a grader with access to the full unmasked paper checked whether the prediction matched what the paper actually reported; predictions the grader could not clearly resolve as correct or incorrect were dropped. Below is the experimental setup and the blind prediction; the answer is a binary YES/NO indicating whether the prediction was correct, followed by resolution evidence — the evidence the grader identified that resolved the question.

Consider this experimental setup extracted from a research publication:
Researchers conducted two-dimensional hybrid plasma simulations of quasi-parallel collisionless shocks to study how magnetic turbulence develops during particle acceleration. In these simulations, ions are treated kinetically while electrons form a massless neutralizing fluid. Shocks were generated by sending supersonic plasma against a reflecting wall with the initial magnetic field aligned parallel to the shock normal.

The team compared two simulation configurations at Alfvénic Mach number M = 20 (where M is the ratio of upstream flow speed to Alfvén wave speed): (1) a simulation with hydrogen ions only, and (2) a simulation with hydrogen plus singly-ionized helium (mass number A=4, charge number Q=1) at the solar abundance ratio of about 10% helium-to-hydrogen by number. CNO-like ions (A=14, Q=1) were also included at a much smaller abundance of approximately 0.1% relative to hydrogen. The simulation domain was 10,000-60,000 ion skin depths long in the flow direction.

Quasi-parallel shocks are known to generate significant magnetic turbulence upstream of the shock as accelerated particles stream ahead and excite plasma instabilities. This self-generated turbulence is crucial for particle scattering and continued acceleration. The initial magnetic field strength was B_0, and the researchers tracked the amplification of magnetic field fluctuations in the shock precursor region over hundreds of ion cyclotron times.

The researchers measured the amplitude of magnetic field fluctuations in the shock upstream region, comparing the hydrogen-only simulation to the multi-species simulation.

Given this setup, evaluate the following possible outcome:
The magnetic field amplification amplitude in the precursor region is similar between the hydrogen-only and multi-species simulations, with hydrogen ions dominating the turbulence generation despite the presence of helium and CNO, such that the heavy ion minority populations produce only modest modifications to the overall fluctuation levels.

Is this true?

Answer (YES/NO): NO